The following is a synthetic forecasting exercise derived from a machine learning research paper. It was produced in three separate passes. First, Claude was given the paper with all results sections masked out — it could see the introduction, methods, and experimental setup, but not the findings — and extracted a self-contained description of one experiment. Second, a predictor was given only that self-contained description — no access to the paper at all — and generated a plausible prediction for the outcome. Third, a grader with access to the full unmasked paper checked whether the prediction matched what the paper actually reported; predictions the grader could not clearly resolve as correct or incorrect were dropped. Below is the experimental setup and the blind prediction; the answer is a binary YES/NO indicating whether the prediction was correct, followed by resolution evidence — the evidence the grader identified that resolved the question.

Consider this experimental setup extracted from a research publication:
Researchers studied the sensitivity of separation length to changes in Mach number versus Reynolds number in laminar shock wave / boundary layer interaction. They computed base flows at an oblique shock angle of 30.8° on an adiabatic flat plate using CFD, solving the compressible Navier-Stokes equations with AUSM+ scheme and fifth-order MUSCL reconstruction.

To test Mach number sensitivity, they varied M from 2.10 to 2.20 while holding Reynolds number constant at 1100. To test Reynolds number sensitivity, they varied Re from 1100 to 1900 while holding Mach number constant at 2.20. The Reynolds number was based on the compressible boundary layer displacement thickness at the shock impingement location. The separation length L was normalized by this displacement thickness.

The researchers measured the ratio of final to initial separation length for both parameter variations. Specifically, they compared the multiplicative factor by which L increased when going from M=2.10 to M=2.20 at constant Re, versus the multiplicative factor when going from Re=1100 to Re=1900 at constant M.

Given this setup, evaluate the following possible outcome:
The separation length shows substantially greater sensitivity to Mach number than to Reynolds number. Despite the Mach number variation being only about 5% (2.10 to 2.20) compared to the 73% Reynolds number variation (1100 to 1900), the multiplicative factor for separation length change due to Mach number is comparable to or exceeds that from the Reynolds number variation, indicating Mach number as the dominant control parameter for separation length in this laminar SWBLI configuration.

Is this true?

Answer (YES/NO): YES